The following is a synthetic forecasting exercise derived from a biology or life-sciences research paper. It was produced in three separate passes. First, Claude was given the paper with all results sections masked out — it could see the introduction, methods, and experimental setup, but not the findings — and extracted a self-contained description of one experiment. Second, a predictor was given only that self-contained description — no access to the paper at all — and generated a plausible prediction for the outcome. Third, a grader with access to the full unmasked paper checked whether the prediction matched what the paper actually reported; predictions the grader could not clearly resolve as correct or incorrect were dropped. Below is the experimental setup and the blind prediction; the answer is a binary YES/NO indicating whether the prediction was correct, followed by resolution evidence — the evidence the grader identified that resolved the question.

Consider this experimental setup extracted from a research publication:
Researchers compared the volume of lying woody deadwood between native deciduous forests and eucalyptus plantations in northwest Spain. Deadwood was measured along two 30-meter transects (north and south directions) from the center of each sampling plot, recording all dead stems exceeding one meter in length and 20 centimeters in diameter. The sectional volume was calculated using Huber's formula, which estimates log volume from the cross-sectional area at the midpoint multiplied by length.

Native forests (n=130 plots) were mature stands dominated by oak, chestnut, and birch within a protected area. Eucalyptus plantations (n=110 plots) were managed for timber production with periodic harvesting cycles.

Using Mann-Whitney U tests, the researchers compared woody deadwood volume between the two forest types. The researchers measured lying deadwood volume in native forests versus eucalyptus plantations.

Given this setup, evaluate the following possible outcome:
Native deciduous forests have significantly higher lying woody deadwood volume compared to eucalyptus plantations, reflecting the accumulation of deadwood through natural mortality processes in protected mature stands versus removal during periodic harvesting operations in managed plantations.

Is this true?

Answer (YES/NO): YES